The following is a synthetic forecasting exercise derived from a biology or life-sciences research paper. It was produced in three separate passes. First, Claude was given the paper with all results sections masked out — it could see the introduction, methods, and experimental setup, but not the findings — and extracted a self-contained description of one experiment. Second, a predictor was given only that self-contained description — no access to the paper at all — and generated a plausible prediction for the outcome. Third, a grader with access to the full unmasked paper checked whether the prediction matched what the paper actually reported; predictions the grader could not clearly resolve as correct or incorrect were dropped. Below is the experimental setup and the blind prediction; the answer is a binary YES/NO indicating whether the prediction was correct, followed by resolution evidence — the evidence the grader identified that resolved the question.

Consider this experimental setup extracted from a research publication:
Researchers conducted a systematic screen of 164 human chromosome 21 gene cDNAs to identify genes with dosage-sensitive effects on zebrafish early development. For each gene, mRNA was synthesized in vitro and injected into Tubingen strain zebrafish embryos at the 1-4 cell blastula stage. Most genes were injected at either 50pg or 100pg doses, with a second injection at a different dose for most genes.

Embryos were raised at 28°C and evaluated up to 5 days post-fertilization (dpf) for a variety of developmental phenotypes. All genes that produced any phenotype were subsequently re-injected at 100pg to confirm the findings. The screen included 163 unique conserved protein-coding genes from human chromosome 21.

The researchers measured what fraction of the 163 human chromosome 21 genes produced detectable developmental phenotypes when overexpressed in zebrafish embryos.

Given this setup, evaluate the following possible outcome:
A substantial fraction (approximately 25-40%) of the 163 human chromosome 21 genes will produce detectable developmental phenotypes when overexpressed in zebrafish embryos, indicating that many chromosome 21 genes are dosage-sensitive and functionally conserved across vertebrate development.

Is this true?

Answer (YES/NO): NO